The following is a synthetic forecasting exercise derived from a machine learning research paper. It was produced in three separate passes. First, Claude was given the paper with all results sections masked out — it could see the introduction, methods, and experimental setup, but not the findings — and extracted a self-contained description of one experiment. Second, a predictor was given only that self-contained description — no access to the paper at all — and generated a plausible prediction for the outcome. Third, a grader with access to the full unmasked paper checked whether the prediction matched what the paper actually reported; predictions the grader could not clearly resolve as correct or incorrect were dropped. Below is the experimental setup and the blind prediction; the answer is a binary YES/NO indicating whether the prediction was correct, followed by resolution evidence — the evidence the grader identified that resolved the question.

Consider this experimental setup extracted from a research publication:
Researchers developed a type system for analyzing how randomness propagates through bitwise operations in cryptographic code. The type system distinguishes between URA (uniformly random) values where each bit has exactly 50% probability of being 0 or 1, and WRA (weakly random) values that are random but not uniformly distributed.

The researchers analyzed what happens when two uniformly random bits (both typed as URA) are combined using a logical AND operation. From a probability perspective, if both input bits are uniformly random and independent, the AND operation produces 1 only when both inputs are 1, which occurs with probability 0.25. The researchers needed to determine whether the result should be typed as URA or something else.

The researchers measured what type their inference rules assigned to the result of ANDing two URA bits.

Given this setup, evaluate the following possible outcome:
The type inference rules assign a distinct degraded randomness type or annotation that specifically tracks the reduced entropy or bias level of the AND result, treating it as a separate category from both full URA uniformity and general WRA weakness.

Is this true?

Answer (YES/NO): NO